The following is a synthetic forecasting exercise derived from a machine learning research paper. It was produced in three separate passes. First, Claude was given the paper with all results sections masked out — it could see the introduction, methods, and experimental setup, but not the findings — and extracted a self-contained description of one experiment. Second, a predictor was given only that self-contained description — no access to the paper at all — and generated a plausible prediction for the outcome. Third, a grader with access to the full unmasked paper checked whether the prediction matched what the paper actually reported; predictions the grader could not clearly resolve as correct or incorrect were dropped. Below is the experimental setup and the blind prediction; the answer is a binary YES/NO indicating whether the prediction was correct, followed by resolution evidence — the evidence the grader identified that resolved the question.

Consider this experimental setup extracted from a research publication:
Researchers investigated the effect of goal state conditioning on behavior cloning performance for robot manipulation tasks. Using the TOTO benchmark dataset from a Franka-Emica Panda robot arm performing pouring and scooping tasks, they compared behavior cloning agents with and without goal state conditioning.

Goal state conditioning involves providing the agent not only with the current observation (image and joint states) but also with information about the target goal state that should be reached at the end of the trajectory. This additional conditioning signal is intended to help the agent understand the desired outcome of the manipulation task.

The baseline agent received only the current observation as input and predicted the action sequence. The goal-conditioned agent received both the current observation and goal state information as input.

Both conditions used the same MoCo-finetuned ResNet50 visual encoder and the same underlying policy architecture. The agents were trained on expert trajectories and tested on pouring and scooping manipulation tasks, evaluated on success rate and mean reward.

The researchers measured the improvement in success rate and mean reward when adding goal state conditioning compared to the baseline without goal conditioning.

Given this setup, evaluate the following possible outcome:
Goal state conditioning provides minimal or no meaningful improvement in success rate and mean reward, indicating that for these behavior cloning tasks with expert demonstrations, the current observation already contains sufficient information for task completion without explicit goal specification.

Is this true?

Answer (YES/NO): YES